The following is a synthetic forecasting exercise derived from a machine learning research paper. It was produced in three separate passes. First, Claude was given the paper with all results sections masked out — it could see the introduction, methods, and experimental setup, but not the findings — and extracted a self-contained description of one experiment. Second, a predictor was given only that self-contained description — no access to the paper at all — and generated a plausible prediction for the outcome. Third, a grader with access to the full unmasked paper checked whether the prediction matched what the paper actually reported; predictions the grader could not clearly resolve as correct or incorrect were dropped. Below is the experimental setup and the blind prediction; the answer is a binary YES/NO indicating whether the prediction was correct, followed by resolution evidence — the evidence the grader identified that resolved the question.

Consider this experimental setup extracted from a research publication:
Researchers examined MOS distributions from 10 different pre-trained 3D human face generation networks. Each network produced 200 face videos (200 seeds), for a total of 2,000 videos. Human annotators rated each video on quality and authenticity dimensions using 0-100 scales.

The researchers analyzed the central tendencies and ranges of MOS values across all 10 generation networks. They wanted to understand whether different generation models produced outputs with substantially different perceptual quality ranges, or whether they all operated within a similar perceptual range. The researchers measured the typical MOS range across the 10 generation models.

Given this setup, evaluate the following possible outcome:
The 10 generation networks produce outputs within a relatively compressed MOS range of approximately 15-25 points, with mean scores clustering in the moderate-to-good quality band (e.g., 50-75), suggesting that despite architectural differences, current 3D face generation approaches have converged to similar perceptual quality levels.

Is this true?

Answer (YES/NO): NO